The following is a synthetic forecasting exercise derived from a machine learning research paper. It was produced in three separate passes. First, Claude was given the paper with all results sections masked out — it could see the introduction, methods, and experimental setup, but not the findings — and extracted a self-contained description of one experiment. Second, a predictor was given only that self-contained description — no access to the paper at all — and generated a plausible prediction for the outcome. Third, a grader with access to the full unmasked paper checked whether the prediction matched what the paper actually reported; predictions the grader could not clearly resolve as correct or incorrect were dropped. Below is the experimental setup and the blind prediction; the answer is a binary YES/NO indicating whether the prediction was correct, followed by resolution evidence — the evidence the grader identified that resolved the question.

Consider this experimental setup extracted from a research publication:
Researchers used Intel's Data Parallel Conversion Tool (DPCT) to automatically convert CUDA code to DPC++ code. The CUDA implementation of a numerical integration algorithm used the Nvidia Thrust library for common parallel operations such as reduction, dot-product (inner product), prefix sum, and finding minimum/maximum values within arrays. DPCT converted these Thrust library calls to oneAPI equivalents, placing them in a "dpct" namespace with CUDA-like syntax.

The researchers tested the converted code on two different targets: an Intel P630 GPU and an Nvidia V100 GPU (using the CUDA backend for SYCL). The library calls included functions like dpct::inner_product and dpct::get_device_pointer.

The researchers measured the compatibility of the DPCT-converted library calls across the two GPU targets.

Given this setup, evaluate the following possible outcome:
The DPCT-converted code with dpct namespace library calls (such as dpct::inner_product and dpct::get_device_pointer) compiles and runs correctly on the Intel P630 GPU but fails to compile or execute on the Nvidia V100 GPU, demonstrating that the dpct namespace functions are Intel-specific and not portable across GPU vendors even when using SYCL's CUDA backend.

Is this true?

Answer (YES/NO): YES